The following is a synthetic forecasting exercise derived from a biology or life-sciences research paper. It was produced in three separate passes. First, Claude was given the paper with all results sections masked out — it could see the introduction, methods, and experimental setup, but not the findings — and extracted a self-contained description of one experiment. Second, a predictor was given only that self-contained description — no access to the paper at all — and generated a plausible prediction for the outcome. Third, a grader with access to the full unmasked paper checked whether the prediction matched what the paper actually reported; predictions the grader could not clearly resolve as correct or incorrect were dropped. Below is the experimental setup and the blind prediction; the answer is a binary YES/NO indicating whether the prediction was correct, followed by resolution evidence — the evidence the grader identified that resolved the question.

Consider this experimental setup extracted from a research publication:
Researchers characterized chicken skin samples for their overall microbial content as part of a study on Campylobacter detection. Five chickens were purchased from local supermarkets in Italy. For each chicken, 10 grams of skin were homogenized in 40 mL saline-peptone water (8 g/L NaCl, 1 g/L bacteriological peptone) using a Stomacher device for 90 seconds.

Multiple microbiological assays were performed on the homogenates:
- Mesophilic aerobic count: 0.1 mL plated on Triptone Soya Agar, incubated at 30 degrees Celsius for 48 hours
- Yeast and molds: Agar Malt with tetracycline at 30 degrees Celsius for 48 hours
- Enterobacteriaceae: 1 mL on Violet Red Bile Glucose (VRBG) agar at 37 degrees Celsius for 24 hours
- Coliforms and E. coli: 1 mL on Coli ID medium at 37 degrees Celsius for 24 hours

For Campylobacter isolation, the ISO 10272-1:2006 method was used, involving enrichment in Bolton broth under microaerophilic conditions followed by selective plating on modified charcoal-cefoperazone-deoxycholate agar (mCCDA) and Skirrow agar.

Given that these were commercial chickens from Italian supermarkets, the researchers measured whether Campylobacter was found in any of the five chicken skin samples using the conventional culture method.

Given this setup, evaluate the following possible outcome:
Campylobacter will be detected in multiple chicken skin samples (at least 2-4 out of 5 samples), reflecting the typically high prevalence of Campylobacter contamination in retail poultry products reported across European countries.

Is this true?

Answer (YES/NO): YES